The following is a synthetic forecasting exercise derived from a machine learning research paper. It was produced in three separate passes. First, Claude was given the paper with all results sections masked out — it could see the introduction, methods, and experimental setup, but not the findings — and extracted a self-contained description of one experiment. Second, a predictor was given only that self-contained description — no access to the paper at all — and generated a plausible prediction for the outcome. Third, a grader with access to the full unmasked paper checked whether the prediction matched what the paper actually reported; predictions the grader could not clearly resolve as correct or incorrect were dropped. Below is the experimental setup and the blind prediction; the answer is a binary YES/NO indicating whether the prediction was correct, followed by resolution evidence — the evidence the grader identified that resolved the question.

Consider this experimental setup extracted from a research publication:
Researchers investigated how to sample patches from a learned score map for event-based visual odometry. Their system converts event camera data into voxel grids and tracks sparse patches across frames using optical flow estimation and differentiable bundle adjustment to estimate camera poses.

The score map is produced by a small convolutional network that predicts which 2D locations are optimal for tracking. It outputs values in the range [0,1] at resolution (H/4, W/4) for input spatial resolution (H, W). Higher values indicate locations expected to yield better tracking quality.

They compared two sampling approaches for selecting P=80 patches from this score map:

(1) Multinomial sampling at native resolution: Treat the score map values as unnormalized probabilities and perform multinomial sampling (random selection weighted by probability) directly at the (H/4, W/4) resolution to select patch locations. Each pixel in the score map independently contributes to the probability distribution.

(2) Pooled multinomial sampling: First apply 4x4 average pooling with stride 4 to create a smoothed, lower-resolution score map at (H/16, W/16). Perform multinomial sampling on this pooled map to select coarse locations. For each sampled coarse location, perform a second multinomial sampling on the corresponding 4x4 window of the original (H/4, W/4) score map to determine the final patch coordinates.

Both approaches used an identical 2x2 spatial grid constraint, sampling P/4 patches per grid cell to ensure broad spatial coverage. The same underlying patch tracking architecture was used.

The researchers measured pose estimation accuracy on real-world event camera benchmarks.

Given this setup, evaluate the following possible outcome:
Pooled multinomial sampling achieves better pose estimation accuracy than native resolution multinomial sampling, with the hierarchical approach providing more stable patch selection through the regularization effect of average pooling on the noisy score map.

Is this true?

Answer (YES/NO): YES